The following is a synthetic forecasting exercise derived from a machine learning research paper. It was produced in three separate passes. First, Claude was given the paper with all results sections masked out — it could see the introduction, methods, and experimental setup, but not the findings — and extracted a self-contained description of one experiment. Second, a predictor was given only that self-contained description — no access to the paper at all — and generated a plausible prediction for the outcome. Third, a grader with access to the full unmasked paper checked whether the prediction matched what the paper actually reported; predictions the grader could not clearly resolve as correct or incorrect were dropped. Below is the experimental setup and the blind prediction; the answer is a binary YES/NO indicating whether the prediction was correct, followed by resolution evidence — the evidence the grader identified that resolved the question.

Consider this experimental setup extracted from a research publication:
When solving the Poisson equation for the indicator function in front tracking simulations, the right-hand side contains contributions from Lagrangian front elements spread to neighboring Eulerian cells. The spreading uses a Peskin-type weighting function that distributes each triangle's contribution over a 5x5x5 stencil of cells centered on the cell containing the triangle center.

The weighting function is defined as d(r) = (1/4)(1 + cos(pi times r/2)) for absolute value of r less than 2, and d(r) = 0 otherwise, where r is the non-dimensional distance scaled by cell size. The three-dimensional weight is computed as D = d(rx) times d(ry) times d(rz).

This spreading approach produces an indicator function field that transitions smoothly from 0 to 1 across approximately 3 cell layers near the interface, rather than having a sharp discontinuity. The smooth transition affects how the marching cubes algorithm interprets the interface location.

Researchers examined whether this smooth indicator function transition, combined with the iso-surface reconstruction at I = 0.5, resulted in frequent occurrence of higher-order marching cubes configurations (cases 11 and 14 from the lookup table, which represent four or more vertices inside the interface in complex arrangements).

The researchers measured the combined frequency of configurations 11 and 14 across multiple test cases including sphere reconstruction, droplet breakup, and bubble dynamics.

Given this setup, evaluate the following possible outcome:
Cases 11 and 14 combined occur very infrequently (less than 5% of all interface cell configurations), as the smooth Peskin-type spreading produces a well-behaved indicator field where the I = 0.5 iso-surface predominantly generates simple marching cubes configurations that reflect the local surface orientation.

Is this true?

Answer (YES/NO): YES